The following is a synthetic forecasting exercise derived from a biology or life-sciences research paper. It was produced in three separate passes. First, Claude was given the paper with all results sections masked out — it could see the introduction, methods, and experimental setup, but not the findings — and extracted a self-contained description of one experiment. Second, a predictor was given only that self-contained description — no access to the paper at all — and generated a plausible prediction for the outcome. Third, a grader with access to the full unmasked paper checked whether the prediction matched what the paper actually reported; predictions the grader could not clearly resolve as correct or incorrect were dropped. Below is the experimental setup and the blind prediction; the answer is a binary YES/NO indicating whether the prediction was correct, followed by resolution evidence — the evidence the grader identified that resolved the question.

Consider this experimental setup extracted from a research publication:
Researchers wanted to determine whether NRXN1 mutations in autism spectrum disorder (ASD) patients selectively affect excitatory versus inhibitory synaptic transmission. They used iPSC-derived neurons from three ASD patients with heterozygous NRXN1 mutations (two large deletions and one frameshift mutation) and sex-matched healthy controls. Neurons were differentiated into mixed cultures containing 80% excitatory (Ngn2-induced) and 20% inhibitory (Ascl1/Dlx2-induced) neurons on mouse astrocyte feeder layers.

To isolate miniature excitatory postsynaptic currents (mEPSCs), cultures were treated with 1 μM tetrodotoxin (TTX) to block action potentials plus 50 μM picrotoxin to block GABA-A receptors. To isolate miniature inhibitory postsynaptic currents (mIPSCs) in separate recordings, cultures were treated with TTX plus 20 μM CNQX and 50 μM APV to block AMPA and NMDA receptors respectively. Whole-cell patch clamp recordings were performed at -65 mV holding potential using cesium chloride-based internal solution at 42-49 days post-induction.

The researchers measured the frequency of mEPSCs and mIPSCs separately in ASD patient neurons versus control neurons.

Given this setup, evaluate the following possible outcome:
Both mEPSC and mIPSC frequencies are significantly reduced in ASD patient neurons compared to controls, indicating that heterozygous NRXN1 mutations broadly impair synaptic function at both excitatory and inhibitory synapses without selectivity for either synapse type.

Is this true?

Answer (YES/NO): NO